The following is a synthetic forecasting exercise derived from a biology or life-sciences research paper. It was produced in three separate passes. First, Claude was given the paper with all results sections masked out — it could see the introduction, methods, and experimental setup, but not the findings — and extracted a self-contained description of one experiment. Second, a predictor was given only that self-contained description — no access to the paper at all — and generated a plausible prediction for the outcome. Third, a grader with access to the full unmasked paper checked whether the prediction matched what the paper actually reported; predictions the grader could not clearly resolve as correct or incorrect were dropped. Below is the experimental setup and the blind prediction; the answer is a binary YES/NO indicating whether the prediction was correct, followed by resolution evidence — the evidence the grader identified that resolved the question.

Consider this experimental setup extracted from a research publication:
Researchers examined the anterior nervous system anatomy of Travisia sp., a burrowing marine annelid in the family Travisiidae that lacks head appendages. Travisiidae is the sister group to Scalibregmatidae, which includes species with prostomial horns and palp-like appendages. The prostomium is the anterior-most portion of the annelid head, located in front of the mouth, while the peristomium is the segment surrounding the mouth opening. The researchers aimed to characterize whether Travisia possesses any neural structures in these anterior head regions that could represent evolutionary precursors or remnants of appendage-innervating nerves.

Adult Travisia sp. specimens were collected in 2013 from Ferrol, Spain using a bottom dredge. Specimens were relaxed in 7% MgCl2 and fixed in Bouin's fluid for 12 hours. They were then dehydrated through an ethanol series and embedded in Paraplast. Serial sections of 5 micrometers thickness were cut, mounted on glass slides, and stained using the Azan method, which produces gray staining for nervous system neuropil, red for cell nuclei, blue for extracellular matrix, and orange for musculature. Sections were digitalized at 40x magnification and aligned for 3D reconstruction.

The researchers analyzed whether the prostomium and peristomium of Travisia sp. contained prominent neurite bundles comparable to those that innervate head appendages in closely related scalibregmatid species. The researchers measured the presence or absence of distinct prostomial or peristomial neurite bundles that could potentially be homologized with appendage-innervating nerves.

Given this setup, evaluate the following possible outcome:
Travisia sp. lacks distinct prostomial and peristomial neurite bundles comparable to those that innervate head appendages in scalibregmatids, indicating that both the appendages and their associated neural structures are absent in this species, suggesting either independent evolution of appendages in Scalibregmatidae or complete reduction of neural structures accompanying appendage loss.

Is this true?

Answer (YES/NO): YES